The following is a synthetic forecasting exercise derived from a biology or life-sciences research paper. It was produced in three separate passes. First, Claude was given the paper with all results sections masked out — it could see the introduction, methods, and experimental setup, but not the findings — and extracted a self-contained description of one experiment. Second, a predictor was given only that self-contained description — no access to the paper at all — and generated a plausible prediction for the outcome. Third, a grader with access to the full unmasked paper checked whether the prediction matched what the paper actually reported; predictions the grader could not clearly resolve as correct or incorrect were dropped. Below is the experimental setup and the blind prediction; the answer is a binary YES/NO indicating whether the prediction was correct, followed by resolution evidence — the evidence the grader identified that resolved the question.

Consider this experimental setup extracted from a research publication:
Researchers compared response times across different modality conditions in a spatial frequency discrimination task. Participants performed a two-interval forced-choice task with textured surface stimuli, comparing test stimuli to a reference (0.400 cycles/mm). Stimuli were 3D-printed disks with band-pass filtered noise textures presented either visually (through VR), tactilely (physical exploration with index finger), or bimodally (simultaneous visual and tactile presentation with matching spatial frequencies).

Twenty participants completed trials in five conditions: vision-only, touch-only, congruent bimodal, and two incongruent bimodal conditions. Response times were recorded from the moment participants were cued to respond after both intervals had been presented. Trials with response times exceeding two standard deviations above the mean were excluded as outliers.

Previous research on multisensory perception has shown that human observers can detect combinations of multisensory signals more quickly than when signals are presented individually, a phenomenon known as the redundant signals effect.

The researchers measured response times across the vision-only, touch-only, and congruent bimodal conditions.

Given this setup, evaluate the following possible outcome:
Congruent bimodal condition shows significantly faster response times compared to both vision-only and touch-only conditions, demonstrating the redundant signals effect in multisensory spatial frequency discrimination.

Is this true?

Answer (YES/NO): NO